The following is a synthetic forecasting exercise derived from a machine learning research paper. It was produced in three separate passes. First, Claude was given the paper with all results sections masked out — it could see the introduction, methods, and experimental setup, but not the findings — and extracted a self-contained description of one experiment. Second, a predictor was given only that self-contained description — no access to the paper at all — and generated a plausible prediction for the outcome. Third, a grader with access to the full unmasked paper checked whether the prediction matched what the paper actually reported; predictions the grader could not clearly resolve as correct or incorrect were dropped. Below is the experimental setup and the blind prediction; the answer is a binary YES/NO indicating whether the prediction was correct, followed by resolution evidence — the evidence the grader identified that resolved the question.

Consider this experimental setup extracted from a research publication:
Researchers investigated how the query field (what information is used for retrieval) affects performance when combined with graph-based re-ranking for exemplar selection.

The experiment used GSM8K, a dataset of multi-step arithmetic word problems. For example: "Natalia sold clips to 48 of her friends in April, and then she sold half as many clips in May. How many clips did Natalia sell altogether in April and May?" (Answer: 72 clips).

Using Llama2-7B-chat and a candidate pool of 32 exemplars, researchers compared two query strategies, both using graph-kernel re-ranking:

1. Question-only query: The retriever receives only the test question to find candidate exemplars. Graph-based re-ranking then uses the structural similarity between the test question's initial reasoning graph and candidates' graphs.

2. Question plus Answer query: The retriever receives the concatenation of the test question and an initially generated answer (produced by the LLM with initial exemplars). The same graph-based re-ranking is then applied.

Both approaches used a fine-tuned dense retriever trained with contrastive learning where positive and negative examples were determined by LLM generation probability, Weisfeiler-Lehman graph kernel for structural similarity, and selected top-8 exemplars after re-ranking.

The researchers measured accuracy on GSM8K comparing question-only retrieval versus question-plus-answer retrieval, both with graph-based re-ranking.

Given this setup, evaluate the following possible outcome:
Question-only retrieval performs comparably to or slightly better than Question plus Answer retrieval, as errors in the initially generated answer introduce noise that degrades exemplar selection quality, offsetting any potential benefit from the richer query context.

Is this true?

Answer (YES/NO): NO